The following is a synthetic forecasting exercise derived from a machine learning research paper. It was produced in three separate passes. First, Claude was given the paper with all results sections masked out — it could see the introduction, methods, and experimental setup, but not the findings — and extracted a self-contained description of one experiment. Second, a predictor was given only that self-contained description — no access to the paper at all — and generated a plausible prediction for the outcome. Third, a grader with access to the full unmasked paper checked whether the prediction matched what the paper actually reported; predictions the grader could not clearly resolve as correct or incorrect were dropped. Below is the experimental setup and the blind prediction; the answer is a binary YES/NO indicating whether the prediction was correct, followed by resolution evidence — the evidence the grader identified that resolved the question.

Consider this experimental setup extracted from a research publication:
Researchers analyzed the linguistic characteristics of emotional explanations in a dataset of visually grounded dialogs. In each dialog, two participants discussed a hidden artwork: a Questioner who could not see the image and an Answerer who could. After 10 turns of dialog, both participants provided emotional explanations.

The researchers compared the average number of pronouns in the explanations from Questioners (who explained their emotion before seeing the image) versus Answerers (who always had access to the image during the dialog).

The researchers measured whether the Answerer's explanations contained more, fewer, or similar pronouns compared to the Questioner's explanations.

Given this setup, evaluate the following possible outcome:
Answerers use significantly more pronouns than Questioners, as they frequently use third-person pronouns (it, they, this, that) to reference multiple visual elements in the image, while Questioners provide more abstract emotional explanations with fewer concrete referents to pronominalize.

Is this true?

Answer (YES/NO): NO